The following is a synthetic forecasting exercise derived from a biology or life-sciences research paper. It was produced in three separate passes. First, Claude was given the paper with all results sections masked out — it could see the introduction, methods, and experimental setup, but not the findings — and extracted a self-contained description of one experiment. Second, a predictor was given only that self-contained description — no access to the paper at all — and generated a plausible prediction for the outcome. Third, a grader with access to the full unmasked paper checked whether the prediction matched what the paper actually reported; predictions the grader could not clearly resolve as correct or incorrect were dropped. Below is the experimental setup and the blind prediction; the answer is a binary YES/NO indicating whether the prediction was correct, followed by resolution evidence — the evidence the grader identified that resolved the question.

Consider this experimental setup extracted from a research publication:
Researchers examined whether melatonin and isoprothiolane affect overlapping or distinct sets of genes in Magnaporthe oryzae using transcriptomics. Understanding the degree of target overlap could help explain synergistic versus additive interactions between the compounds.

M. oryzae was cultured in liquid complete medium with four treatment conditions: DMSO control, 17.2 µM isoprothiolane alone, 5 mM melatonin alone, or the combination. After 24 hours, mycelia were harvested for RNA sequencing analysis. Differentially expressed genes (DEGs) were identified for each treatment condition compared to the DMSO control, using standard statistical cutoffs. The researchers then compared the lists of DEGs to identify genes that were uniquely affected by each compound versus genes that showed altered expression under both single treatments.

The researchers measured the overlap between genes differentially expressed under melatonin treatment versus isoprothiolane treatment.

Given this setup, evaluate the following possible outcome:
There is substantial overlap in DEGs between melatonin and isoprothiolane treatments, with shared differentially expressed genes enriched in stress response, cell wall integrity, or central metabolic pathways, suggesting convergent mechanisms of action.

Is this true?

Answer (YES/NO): YES